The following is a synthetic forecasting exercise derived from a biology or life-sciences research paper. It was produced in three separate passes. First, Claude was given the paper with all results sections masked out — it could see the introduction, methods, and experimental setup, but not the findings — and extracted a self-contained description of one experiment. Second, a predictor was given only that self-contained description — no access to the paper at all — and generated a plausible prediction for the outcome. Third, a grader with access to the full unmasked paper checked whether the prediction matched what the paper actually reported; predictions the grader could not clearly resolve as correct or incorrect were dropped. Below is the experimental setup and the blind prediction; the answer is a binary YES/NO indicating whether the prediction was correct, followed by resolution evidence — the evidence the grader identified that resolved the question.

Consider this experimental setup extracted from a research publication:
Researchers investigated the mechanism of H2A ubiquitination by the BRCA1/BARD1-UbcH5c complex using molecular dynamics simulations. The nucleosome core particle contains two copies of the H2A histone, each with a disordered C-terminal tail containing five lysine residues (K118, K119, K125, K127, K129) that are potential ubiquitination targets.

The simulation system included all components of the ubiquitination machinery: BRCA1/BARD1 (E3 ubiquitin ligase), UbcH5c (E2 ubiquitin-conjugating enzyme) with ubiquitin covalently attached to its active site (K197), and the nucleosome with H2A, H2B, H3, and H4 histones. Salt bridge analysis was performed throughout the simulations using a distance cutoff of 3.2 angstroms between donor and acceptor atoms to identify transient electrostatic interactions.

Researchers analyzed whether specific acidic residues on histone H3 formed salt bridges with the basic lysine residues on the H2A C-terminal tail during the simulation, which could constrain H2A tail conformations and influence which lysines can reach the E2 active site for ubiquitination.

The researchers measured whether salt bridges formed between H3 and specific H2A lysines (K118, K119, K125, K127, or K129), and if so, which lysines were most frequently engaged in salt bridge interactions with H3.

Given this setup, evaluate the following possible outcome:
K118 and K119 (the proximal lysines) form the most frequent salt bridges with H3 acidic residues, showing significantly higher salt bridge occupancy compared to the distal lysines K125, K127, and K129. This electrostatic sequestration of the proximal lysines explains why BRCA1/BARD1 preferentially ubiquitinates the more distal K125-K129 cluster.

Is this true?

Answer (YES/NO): NO